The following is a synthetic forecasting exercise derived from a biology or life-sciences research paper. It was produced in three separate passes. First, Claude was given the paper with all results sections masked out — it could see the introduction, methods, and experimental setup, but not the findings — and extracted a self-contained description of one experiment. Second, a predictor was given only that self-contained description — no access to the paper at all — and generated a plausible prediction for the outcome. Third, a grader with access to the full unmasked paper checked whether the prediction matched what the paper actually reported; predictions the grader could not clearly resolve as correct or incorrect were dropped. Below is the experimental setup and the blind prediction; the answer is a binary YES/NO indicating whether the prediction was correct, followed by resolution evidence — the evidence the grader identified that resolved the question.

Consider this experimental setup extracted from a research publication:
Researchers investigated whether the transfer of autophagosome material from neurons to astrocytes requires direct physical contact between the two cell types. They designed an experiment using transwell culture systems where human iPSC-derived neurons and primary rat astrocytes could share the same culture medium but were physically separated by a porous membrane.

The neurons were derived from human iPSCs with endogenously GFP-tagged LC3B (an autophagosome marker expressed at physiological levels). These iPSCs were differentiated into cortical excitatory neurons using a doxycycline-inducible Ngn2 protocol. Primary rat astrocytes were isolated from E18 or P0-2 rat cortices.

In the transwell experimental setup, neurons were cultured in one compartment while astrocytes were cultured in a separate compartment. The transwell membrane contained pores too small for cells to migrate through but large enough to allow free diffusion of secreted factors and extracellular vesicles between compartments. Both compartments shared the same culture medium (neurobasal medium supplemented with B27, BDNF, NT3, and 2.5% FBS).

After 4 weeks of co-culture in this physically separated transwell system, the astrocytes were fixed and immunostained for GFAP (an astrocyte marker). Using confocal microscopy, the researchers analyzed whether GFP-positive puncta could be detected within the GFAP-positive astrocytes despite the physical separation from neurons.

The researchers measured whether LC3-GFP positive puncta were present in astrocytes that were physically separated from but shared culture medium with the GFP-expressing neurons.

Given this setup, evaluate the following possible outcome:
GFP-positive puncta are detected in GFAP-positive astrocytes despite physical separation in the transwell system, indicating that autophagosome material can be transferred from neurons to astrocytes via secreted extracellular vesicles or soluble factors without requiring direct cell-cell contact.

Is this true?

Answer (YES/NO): YES